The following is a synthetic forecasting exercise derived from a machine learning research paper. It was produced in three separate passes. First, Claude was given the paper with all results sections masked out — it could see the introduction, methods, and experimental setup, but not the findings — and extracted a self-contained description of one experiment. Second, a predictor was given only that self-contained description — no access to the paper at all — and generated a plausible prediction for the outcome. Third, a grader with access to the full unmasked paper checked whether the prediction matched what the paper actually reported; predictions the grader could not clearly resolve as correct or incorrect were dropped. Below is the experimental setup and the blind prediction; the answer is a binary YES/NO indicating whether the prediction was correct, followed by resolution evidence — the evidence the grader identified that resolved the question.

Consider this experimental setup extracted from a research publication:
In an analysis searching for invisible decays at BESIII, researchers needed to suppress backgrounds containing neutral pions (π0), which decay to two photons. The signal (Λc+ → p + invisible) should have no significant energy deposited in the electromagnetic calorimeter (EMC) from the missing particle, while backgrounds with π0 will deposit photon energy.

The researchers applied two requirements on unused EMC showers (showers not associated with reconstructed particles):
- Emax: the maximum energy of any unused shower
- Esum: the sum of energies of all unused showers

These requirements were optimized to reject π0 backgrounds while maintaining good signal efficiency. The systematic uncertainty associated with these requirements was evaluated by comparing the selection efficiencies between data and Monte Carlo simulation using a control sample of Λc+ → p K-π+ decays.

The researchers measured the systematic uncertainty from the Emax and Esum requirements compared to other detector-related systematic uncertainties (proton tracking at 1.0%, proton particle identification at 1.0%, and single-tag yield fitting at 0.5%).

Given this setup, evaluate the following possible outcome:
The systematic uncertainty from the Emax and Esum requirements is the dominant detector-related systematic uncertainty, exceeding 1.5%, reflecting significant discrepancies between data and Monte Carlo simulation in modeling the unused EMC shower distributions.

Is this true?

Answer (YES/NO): YES